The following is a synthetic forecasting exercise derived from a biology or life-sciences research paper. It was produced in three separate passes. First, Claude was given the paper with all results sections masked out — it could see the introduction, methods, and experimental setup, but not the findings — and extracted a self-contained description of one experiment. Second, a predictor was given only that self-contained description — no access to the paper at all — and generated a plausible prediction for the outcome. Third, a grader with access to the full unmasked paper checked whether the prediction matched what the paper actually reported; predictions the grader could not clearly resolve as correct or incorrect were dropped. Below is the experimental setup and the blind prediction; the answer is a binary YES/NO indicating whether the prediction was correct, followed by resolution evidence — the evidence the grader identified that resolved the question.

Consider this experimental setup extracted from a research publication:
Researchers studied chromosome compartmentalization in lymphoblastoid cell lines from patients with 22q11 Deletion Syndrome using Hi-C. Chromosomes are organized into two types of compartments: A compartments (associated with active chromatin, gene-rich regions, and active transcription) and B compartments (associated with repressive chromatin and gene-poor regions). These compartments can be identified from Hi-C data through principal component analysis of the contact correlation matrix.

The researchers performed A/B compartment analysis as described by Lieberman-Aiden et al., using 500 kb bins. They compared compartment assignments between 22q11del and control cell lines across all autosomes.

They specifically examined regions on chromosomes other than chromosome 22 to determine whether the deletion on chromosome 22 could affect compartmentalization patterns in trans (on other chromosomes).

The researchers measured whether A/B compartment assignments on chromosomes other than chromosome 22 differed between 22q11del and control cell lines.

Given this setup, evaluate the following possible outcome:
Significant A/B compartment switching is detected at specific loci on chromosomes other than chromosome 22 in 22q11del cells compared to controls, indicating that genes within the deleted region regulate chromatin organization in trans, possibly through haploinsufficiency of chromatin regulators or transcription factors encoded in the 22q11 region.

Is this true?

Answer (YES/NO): NO